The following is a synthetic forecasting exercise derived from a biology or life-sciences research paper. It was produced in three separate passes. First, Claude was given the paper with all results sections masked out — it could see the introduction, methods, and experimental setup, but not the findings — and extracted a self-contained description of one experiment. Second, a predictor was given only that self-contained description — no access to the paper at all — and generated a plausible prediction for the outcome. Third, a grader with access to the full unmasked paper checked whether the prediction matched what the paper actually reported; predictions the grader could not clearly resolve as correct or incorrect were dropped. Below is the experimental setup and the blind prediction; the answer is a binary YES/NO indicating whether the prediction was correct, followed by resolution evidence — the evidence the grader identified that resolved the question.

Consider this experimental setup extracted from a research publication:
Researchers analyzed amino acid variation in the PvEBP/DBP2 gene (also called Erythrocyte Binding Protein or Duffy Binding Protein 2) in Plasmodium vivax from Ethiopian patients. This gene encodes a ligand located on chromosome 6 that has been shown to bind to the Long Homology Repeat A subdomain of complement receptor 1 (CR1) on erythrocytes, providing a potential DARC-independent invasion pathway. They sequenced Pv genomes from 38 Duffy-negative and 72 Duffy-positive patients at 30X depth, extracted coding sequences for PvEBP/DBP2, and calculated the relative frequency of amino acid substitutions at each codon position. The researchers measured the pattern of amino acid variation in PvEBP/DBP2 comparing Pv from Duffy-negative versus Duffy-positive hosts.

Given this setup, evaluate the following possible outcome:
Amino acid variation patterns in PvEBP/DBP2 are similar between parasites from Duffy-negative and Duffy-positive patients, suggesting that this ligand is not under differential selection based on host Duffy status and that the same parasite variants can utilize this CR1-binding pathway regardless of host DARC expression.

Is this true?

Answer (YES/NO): NO